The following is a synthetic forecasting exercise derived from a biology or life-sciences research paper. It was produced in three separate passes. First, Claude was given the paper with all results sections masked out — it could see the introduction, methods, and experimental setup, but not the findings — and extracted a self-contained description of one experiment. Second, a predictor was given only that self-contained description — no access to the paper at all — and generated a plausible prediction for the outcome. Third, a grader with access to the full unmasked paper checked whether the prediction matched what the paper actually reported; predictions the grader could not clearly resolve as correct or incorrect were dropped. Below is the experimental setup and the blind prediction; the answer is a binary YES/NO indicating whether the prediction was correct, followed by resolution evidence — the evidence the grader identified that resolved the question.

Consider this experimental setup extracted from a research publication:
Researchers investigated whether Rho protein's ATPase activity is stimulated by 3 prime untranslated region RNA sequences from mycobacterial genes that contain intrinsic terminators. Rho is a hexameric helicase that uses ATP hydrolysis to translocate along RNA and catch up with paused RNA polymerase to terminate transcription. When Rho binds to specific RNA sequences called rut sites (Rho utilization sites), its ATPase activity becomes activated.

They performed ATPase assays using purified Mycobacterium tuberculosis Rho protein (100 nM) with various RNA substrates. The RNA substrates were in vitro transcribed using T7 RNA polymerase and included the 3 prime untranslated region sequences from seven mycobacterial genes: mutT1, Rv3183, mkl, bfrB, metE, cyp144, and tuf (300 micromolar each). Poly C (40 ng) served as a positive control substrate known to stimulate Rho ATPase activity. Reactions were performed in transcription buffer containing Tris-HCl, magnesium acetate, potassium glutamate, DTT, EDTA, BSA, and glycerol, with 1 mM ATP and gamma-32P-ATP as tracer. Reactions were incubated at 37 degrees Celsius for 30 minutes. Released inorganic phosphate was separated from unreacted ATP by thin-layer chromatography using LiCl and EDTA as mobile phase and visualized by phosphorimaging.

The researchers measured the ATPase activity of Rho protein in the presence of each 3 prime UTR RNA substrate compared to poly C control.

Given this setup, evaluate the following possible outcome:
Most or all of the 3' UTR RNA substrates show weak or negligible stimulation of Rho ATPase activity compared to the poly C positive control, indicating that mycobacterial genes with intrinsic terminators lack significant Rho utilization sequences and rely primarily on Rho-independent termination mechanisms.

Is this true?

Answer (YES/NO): NO